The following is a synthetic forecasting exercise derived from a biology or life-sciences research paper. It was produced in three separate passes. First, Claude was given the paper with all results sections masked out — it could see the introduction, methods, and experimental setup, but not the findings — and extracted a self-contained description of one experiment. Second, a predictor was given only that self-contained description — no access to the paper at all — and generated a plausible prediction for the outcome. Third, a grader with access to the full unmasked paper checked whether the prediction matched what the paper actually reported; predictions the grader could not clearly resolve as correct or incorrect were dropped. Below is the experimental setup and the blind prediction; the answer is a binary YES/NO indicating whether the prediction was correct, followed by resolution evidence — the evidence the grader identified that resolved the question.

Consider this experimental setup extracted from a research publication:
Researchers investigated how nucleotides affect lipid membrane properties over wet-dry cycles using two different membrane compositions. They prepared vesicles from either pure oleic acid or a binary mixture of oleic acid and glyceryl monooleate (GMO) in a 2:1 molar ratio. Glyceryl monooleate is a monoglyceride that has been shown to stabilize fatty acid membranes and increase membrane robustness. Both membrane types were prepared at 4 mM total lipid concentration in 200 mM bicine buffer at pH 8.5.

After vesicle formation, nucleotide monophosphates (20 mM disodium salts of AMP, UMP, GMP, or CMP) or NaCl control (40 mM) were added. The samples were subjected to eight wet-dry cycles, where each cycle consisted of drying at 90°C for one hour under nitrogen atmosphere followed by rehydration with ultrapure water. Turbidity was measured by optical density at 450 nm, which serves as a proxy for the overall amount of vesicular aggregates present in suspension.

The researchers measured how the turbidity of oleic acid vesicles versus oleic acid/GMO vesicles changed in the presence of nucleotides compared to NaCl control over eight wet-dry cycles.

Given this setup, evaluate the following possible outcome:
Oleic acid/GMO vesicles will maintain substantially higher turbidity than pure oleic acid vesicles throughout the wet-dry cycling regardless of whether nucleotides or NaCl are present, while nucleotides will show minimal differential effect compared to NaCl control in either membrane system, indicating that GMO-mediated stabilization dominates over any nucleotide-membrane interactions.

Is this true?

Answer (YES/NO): NO